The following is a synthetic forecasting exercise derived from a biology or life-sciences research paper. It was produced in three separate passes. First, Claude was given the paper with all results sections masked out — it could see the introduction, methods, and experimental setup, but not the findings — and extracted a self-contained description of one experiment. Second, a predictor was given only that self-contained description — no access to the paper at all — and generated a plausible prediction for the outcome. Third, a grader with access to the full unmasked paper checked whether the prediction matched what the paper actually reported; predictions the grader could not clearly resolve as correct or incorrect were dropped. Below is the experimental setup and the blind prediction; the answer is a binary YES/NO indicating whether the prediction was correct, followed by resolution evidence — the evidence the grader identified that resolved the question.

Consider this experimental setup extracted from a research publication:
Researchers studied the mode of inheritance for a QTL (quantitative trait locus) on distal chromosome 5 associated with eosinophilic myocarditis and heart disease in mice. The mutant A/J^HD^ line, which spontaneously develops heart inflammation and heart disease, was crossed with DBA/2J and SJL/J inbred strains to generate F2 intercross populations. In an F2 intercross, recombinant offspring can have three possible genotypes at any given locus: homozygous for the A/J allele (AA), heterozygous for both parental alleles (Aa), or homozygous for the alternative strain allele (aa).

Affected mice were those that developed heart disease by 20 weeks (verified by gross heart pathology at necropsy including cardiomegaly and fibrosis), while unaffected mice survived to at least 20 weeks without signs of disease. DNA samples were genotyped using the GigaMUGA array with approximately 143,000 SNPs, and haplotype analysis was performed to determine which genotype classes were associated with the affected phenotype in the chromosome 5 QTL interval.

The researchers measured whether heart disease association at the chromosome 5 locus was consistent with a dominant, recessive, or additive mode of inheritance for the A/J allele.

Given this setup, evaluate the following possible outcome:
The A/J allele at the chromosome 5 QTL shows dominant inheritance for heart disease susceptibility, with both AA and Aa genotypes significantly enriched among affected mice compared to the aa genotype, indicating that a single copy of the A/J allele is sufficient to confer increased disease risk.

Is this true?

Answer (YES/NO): NO